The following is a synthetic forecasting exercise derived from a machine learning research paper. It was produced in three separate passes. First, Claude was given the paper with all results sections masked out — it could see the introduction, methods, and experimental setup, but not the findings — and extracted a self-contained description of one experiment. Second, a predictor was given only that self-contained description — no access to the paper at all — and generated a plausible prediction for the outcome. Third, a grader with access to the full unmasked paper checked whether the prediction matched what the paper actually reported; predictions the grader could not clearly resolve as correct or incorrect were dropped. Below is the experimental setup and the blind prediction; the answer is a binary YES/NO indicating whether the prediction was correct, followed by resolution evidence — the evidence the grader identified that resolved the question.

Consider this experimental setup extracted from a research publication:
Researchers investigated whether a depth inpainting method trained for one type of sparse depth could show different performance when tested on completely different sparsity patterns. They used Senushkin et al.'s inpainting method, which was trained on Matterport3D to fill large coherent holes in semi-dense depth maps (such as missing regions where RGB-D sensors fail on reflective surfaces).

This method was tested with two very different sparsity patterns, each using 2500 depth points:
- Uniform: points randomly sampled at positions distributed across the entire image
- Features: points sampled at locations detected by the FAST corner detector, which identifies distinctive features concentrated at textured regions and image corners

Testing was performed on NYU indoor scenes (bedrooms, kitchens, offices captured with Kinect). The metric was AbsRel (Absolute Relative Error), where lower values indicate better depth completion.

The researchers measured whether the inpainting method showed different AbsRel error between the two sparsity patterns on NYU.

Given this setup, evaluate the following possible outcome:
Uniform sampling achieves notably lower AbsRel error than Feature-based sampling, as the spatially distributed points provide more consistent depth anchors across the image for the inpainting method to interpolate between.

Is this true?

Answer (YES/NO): NO